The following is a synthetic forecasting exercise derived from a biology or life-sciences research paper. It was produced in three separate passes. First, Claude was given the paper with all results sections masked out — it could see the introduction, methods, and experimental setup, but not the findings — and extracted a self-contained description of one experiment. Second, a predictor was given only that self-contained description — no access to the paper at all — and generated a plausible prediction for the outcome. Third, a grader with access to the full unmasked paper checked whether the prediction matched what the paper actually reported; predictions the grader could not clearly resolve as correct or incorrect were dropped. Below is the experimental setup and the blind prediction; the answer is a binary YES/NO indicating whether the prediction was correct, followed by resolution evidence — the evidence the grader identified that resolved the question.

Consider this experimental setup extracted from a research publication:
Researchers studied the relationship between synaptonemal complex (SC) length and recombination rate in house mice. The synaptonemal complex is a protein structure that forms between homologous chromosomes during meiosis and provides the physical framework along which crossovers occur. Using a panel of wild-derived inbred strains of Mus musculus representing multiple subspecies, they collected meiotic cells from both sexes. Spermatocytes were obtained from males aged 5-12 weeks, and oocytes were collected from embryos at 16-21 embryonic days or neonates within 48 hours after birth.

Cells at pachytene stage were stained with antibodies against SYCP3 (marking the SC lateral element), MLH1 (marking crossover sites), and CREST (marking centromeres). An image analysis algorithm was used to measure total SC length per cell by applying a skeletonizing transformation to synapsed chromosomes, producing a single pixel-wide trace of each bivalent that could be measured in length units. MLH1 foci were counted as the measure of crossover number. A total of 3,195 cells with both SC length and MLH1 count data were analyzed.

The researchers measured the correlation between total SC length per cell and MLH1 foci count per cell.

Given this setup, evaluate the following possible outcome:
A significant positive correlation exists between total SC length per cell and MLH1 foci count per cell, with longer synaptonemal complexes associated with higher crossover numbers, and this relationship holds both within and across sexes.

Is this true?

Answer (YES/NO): NO